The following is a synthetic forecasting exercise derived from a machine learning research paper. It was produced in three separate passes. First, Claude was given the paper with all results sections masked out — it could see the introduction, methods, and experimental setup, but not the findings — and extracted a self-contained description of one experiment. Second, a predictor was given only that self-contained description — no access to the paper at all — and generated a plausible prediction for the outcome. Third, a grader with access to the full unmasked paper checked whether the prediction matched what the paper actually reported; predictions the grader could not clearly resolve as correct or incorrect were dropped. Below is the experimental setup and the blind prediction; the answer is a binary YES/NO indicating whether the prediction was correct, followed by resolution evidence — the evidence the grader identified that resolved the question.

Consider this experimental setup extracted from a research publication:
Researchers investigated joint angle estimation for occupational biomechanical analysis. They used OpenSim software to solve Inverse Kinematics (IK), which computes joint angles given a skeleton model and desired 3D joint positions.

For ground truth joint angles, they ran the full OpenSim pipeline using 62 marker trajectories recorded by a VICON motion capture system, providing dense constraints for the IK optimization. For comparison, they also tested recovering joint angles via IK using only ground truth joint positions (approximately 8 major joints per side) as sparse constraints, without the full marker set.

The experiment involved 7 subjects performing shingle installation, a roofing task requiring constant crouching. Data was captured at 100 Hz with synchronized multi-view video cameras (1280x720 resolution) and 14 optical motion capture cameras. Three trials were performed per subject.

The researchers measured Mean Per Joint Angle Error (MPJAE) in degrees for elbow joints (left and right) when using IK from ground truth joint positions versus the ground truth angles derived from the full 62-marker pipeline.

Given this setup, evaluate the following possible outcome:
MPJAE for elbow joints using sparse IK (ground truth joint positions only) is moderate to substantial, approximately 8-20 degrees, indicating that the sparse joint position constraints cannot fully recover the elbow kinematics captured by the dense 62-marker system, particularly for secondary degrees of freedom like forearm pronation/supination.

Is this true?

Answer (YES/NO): YES